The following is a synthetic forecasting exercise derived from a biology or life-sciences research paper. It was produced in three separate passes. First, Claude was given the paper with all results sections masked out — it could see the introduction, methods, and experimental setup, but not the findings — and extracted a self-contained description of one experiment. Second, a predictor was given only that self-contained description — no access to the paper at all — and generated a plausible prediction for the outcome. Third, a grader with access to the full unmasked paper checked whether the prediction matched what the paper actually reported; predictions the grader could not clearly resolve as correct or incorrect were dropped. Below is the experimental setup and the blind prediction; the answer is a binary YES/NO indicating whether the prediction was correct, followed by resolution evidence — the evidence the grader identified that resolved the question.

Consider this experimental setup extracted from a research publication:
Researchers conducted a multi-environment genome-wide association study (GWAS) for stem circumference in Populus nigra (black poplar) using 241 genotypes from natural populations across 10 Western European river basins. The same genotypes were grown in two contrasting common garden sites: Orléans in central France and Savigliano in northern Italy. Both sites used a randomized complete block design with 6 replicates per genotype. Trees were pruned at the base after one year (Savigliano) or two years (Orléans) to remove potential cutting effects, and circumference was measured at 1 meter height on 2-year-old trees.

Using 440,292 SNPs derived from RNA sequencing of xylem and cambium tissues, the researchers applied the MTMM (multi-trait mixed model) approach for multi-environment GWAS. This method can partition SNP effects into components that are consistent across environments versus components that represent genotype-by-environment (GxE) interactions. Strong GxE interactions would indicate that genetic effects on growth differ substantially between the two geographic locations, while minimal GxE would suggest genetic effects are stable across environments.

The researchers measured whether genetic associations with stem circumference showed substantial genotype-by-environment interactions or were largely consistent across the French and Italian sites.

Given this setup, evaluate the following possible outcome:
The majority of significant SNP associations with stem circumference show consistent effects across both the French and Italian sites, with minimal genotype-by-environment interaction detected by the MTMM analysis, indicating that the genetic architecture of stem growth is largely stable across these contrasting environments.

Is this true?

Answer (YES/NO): YES